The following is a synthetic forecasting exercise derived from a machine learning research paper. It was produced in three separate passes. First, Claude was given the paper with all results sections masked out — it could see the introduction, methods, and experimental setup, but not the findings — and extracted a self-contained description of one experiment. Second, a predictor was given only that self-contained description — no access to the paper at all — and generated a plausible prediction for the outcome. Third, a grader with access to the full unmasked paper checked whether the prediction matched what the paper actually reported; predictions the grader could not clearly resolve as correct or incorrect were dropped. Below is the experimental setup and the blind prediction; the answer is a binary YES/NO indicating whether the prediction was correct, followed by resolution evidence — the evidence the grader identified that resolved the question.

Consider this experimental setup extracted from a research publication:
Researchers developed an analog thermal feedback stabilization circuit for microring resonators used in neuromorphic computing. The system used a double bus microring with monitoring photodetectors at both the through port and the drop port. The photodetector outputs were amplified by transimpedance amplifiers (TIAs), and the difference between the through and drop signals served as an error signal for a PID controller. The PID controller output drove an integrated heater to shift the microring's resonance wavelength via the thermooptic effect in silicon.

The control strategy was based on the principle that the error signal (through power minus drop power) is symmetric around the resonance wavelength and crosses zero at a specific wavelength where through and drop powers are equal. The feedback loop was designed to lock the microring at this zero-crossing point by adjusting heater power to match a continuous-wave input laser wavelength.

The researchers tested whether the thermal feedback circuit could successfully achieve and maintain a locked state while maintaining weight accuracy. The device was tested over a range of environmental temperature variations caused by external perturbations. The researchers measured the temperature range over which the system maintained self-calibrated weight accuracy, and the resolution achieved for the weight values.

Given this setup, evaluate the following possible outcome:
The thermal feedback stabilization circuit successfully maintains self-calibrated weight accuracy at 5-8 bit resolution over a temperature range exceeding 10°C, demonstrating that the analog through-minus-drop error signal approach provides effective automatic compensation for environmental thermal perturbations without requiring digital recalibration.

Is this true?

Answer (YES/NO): NO